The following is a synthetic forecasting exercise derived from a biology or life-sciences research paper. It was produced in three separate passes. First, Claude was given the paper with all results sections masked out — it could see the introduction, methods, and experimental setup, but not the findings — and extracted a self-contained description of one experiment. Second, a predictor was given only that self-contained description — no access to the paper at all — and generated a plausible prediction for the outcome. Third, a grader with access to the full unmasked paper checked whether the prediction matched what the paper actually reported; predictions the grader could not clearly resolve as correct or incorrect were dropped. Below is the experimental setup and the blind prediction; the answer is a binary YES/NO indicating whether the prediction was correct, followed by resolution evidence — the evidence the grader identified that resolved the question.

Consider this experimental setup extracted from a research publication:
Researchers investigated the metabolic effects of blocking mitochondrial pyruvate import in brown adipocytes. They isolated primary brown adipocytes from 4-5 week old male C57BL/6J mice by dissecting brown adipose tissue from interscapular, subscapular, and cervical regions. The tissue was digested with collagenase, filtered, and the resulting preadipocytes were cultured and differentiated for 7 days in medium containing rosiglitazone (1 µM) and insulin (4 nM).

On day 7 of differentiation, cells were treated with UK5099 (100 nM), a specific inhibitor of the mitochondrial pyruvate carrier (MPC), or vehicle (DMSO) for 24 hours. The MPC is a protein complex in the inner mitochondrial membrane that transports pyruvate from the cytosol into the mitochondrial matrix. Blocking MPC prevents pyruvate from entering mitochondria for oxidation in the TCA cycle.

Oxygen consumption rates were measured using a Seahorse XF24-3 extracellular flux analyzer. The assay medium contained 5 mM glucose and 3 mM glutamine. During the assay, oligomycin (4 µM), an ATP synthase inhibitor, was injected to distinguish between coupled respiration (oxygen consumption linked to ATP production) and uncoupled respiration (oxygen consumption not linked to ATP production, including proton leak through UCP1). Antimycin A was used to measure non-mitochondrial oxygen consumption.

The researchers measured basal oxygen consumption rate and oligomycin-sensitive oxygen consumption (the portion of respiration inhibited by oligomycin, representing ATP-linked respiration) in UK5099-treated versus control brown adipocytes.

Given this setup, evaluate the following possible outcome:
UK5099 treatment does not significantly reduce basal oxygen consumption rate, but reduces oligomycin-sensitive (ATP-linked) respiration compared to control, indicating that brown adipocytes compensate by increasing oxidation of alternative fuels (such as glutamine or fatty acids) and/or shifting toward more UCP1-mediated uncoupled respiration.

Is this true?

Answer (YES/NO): NO